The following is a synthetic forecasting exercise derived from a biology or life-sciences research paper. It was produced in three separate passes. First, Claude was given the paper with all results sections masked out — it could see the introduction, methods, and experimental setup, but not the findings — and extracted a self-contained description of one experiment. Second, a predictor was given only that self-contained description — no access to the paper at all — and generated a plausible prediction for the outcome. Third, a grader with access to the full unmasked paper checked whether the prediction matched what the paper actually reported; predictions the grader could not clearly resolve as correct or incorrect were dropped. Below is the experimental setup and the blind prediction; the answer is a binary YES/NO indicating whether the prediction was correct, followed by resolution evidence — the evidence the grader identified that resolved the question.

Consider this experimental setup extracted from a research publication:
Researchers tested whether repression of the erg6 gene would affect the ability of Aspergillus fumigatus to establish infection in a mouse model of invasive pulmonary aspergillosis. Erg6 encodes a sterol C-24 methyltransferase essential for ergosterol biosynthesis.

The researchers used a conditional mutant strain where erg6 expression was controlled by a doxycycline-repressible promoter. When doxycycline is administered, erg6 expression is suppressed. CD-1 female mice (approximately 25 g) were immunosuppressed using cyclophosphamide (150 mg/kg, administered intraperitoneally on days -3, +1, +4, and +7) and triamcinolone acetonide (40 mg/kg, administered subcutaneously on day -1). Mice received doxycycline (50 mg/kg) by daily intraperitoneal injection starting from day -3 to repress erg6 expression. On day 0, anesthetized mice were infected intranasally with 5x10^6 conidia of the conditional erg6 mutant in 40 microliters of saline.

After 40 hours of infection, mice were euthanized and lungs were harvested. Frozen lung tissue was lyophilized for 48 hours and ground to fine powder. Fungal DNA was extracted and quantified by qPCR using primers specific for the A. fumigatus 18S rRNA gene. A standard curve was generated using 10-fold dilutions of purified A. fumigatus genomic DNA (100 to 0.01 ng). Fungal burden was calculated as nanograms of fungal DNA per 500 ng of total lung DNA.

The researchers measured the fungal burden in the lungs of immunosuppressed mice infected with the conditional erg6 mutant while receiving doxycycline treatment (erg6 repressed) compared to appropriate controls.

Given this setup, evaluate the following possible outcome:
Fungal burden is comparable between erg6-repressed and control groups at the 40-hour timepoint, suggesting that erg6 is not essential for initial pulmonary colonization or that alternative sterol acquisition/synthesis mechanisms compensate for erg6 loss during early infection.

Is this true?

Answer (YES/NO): NO